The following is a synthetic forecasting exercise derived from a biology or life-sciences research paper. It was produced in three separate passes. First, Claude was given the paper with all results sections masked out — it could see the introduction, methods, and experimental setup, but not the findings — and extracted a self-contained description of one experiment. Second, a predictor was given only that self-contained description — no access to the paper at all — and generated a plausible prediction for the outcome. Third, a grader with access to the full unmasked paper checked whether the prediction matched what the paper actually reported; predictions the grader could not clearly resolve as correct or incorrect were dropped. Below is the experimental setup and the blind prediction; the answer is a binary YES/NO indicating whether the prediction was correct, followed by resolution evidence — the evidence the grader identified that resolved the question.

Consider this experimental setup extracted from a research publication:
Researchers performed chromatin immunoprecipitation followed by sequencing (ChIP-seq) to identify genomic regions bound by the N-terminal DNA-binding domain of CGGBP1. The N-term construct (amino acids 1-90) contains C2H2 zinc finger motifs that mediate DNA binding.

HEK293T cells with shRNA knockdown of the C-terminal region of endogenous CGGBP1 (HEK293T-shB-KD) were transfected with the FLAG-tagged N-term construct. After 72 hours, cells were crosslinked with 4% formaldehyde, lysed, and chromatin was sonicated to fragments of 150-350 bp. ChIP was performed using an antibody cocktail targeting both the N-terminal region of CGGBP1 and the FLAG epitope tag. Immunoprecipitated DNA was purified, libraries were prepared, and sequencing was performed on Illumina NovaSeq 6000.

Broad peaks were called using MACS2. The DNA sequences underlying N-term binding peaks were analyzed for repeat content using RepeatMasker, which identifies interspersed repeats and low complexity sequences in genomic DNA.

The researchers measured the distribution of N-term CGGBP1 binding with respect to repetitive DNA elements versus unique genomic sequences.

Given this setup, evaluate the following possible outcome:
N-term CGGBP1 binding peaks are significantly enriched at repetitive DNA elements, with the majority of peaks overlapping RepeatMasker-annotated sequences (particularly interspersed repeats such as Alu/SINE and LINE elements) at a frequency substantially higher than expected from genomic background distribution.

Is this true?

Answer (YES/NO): NO